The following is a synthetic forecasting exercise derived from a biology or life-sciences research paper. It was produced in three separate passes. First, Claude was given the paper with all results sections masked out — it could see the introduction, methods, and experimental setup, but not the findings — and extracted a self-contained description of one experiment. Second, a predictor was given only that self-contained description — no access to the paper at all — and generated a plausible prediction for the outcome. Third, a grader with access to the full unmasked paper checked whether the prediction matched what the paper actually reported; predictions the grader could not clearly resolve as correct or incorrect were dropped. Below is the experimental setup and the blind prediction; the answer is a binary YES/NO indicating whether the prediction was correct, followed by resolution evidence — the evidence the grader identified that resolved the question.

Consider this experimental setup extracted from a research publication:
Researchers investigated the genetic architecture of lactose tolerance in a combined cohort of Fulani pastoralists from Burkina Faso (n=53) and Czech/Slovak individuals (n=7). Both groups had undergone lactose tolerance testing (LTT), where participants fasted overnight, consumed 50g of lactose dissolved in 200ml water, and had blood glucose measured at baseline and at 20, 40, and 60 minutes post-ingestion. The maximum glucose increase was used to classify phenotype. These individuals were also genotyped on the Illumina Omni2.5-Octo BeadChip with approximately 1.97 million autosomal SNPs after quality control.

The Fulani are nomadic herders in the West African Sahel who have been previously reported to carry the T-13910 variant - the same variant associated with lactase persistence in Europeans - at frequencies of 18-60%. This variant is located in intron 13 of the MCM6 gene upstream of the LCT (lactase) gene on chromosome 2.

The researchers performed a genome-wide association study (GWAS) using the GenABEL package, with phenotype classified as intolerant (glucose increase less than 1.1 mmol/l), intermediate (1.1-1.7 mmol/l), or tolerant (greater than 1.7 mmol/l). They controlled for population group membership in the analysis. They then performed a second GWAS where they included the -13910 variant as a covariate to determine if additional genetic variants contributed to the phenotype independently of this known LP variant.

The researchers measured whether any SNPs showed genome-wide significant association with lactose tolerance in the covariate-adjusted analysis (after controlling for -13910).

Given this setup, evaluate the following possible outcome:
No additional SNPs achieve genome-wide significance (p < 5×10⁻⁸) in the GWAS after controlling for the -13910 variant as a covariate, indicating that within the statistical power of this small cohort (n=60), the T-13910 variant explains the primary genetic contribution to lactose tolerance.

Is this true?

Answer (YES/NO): YES